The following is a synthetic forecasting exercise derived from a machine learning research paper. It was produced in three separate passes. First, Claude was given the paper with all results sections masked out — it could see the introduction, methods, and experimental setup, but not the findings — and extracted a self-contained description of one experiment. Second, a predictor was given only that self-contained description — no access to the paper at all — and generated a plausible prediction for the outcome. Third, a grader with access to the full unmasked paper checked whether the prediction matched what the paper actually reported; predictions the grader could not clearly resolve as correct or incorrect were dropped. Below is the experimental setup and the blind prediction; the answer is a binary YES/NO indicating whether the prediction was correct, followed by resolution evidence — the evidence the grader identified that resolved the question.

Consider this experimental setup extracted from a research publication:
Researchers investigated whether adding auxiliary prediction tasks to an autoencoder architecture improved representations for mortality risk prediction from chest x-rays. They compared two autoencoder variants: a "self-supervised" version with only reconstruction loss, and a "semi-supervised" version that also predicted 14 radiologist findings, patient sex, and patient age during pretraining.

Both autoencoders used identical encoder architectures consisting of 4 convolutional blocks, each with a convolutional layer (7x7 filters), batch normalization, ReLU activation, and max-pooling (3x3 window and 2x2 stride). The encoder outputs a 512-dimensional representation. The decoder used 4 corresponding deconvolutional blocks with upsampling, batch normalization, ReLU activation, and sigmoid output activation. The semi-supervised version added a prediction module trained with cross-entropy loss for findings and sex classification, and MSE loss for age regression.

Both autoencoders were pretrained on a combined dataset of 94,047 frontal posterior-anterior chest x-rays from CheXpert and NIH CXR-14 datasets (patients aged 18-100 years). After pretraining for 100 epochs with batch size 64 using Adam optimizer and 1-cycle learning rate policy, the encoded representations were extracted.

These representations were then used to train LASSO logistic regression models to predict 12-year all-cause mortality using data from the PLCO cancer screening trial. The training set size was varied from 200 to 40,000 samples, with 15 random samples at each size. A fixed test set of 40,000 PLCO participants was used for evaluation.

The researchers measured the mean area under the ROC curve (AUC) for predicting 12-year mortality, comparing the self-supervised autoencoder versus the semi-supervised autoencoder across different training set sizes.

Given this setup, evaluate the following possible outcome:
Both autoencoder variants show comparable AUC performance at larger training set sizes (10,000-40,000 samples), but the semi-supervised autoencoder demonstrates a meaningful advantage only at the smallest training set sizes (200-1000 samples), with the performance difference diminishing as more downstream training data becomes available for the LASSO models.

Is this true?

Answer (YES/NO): NO